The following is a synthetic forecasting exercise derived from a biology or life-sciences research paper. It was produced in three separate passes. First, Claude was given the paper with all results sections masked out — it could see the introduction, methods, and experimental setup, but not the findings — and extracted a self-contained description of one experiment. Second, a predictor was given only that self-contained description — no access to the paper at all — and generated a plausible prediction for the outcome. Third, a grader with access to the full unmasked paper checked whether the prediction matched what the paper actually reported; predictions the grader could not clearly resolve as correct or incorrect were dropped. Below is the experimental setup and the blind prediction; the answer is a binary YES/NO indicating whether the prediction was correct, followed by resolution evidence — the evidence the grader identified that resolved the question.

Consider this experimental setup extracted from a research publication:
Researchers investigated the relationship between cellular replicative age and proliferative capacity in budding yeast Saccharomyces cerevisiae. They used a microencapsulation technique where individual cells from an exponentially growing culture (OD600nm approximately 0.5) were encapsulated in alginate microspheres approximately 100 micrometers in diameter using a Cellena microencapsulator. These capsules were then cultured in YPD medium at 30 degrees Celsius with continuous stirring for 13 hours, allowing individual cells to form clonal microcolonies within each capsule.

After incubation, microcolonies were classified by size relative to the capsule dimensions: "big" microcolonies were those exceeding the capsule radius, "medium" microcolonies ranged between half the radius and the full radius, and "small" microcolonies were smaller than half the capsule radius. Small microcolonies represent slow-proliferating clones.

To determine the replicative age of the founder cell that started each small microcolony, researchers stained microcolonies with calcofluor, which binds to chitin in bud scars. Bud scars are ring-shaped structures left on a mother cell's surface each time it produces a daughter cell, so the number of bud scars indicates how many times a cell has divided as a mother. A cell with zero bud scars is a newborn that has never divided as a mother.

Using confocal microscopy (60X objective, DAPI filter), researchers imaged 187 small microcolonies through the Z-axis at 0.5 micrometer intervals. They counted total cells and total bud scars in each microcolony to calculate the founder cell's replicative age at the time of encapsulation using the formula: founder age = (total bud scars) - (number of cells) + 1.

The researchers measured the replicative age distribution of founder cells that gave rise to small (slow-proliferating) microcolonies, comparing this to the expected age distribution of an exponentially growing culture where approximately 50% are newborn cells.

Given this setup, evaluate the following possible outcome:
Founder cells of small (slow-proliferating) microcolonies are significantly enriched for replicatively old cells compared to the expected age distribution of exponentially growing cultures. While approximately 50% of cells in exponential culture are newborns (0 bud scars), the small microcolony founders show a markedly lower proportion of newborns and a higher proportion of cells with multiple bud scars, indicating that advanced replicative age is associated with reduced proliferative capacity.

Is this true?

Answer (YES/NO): NO